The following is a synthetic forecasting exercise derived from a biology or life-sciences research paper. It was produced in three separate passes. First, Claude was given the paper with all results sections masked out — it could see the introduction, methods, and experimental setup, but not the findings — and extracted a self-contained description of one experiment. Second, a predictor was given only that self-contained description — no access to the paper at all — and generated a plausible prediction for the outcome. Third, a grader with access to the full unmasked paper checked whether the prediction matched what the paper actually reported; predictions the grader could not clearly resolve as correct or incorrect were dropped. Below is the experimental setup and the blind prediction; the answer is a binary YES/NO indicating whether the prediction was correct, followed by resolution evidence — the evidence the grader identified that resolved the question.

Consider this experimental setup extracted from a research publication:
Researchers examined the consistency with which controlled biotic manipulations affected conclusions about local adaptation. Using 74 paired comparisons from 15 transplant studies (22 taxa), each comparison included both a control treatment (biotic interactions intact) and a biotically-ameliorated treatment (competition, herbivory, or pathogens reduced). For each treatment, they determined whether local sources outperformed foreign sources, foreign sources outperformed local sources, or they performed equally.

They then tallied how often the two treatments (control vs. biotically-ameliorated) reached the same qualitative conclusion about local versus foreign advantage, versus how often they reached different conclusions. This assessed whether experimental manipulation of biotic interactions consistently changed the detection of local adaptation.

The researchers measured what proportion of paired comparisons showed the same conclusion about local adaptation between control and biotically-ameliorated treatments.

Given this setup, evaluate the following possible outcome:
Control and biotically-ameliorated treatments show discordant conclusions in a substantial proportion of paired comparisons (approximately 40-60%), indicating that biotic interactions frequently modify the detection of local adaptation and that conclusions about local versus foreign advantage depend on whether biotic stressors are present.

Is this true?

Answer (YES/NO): NO